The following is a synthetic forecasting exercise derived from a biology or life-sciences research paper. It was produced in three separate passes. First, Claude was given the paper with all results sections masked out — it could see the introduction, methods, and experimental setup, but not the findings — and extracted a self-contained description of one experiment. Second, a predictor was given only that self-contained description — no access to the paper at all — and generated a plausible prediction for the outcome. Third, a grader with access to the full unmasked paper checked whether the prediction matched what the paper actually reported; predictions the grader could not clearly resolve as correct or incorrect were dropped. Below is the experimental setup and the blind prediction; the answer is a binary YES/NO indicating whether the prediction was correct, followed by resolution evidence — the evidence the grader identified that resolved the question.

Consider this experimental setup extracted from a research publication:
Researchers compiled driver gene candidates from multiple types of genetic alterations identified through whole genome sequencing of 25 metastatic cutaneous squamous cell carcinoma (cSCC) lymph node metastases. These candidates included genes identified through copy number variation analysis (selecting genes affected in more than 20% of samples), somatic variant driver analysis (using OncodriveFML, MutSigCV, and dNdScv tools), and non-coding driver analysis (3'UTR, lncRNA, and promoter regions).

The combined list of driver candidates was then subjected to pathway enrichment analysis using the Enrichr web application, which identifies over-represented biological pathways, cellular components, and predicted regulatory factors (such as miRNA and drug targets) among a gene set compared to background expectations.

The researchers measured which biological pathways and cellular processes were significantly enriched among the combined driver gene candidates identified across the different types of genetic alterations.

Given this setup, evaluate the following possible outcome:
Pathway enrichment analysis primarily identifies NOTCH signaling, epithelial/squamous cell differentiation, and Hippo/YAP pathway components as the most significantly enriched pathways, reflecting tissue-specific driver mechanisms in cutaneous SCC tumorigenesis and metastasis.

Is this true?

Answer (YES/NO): NO